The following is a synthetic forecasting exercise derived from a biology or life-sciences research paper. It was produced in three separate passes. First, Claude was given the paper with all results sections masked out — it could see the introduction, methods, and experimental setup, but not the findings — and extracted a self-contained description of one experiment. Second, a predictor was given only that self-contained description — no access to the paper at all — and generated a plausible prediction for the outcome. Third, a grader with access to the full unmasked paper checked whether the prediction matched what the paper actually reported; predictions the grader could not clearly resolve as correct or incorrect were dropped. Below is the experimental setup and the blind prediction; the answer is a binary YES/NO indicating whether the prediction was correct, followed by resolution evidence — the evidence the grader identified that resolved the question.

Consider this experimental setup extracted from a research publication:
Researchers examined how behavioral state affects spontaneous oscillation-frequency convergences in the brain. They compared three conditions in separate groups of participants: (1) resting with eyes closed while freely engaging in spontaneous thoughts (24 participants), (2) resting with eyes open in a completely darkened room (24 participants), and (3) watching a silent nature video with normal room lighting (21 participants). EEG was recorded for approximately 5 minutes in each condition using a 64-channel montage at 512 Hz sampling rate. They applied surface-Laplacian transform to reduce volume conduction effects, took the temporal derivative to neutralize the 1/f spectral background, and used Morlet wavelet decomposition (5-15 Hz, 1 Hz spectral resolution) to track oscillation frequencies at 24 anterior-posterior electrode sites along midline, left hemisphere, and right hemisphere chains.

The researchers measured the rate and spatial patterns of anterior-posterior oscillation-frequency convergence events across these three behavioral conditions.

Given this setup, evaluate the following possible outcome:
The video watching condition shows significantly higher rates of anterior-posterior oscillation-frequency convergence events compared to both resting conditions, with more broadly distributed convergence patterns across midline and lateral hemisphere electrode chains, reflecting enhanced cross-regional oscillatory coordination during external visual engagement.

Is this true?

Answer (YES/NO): NO